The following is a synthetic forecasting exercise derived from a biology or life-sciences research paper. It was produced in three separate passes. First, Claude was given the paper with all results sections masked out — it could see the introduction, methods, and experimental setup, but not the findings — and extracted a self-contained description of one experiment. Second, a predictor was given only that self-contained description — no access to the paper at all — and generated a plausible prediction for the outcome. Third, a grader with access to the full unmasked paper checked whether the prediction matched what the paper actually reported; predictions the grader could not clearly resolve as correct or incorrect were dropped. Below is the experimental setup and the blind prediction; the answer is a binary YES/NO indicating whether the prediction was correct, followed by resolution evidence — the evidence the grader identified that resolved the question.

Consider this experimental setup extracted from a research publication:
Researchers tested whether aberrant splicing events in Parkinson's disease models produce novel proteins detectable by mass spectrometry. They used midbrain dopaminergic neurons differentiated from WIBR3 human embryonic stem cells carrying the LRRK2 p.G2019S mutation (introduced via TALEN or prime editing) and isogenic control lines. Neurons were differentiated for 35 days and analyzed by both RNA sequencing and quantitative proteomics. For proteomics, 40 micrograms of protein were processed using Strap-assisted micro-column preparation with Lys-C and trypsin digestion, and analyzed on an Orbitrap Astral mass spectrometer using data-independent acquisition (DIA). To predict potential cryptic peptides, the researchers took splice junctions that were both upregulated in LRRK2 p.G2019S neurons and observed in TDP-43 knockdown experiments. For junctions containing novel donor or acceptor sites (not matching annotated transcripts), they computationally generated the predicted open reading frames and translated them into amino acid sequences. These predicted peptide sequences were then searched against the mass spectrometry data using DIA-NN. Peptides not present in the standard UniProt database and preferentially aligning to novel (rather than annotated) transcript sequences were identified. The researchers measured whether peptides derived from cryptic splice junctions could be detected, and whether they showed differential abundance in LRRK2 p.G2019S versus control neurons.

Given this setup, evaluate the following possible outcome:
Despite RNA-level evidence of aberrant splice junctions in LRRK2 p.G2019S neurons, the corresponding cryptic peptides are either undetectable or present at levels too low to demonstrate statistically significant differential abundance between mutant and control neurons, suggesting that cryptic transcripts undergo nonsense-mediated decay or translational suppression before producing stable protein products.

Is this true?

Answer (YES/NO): NO